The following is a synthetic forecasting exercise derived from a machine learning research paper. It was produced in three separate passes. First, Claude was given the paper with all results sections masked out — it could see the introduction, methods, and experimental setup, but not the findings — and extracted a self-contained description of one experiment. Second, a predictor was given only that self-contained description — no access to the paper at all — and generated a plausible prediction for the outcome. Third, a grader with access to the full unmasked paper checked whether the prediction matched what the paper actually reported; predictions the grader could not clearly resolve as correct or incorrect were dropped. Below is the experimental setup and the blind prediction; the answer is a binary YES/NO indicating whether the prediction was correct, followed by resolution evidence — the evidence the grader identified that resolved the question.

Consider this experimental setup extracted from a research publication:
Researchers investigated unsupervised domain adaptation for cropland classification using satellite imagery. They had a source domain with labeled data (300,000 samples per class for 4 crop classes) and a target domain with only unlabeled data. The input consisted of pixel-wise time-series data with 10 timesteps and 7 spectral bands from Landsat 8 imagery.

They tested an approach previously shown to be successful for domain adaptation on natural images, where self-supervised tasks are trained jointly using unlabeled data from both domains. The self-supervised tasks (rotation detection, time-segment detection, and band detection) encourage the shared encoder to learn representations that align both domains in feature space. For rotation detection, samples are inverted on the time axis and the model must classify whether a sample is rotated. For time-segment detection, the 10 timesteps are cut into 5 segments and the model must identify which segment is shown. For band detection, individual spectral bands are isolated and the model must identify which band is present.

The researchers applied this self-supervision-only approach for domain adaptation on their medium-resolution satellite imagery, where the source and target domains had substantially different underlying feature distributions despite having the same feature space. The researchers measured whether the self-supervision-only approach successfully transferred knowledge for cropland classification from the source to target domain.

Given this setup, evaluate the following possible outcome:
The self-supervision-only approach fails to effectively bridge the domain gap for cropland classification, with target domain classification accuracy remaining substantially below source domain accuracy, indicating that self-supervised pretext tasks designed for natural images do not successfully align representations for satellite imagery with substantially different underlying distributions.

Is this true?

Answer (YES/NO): YES